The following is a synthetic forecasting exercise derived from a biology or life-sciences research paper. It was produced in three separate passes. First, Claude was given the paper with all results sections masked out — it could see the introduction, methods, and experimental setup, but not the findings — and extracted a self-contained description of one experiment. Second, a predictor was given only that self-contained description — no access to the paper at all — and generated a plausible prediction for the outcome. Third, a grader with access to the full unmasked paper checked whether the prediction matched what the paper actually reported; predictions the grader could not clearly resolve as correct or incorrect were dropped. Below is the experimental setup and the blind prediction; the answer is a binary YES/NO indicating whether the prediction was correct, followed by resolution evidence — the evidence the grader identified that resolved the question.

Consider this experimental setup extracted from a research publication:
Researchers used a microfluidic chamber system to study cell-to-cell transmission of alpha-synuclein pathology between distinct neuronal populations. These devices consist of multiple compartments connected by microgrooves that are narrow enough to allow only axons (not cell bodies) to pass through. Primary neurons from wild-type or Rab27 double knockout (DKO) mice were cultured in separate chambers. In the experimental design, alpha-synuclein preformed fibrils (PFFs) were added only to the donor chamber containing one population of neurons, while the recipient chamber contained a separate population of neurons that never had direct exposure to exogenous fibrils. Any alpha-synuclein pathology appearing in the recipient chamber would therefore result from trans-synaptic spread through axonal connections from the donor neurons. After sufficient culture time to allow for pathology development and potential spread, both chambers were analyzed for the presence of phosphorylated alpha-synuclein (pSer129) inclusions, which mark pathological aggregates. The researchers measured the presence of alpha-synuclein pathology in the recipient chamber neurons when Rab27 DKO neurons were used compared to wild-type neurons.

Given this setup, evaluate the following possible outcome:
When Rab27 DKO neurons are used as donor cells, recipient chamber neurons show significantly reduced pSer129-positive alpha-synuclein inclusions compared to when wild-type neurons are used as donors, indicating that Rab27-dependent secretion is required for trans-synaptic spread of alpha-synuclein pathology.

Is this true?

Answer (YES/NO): NO